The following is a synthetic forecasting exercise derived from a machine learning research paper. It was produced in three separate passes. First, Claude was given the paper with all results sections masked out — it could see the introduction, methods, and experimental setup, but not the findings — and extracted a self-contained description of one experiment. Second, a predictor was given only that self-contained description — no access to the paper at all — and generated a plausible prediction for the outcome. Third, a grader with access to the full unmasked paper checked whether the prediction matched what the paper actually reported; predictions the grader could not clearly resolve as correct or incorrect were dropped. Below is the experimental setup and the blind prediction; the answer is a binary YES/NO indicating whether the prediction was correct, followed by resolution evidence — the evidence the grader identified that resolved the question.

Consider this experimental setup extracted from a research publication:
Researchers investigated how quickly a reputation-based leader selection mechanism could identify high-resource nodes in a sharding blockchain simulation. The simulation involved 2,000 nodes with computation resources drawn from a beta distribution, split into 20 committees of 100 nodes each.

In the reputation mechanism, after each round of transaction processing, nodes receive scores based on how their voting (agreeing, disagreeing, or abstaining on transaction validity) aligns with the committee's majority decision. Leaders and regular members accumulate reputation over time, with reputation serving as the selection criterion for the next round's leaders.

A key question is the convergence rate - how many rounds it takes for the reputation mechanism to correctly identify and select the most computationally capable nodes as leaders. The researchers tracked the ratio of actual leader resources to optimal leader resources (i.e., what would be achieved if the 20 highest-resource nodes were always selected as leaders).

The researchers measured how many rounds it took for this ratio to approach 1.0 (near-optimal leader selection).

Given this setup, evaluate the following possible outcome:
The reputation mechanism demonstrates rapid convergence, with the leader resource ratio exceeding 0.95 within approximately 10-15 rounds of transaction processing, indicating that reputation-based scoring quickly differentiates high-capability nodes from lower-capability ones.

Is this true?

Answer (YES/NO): NO